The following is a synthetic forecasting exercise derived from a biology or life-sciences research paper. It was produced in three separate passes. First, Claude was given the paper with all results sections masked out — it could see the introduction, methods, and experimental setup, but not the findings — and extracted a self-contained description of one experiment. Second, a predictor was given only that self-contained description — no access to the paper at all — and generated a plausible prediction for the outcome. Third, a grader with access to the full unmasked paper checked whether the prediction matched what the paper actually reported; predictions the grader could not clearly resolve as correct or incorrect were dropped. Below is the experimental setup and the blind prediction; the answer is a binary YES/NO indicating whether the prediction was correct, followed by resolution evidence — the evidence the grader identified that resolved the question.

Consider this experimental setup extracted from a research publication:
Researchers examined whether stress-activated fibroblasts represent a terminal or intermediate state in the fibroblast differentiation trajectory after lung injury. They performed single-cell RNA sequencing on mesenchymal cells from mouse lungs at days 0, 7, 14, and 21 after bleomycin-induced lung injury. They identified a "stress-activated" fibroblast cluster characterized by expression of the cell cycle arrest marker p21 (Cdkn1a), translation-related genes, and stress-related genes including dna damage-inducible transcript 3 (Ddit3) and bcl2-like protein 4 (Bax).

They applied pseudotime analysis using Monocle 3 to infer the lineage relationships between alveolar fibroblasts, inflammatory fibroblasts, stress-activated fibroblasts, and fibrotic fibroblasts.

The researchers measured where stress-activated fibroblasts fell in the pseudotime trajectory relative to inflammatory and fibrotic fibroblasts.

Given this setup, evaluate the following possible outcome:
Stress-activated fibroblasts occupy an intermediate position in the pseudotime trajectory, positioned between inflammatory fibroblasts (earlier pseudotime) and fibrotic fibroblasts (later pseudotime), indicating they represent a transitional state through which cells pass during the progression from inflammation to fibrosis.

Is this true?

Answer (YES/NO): NO